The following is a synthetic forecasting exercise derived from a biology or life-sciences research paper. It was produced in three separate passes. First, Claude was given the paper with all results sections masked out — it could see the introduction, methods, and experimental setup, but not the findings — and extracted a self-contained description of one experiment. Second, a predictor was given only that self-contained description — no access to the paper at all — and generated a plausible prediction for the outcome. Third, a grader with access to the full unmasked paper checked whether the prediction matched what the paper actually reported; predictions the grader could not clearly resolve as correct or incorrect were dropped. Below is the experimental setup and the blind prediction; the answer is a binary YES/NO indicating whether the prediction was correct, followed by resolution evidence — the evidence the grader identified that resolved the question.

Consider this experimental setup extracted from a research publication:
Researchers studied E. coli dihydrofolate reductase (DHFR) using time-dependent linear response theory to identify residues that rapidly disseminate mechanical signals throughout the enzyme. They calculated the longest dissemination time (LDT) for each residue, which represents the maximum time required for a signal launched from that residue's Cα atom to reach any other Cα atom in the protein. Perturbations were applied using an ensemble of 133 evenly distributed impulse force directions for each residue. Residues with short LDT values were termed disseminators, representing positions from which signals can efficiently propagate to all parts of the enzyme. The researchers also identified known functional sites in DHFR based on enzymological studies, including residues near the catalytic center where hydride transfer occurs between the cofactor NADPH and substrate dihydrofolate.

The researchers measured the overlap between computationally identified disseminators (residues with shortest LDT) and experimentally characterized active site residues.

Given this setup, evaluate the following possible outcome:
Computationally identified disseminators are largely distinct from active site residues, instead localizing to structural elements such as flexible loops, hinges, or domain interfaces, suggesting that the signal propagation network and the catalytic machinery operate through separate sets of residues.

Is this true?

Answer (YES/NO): NO